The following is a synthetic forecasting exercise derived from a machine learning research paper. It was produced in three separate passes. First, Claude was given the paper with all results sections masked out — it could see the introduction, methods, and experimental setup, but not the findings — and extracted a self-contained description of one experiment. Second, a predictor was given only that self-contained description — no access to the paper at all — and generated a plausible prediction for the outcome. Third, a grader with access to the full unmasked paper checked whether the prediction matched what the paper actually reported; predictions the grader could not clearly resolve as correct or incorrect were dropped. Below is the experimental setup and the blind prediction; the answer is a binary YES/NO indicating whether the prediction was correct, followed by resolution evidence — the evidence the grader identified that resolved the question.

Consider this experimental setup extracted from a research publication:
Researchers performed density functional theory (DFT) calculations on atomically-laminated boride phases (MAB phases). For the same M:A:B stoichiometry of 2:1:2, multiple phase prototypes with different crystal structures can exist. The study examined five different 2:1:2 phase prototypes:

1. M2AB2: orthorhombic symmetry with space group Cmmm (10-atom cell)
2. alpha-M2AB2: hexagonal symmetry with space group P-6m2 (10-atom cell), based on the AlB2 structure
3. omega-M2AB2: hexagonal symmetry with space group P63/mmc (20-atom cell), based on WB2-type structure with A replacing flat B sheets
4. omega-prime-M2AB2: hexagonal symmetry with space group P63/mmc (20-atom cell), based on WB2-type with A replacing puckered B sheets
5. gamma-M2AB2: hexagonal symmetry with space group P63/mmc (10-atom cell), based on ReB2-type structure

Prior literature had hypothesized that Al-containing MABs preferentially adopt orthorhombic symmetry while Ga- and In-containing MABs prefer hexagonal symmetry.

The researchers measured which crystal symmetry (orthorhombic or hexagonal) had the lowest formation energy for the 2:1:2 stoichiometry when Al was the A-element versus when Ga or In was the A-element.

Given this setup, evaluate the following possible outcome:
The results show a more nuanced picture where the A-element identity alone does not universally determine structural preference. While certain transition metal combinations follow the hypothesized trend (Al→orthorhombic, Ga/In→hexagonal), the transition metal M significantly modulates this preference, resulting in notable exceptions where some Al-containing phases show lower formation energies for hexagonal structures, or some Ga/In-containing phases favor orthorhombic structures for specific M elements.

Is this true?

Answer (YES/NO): YES